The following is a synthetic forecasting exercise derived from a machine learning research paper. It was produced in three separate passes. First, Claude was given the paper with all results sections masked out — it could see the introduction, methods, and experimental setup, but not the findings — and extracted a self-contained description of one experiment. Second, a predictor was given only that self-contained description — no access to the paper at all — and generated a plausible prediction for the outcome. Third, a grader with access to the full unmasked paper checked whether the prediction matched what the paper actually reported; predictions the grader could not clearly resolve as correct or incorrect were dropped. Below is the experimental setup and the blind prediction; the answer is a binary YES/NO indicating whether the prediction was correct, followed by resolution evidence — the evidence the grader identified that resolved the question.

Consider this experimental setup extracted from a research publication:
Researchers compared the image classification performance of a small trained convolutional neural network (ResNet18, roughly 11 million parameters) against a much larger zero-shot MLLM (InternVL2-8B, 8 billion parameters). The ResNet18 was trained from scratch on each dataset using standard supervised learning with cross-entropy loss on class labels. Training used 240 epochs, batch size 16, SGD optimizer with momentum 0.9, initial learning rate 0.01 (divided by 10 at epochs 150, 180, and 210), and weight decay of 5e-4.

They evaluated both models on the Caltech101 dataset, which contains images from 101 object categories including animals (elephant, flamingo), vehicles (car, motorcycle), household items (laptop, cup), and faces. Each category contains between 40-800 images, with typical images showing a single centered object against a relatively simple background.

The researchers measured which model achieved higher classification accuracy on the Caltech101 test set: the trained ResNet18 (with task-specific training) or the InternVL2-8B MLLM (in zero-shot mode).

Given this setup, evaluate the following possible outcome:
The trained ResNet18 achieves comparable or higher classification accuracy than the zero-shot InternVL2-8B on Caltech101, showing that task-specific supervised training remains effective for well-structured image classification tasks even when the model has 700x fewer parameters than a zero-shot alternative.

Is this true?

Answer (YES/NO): NO